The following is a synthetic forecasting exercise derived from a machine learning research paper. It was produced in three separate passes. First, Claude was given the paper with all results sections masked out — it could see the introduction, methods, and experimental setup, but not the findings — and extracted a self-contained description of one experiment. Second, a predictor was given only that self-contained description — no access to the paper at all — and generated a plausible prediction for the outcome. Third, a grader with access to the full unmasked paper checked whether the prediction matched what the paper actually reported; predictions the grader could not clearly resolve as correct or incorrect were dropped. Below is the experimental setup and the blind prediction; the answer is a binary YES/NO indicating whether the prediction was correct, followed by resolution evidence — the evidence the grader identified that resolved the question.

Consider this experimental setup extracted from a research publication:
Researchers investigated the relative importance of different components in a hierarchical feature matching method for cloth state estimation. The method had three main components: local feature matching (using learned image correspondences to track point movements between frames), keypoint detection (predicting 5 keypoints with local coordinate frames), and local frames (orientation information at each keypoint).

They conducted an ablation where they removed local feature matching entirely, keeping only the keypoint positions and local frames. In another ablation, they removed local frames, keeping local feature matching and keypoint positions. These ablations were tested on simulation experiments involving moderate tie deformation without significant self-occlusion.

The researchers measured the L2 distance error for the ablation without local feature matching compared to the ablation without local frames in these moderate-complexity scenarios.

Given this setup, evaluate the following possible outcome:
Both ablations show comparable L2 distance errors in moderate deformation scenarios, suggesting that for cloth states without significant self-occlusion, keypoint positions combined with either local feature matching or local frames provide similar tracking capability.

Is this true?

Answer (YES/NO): NO